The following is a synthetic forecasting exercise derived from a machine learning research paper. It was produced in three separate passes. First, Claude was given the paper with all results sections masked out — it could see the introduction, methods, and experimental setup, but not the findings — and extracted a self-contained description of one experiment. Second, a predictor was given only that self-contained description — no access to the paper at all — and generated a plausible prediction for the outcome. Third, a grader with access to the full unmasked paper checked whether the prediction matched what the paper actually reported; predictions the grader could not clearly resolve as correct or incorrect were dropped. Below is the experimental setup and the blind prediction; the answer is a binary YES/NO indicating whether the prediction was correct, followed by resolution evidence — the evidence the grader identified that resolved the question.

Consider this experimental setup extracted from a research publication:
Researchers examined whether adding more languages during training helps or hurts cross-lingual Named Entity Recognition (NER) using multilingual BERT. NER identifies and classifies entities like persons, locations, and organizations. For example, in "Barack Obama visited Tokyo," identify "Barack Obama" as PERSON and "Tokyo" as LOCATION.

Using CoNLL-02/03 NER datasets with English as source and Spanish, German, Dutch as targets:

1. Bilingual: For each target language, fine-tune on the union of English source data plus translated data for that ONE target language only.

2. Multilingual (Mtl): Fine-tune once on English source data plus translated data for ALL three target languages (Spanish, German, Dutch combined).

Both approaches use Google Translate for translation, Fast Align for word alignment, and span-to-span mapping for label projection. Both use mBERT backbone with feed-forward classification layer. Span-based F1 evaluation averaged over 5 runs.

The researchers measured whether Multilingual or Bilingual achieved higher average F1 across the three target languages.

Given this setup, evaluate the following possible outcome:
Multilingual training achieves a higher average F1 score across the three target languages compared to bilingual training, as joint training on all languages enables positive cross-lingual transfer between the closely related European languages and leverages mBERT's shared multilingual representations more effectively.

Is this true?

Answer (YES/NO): YES